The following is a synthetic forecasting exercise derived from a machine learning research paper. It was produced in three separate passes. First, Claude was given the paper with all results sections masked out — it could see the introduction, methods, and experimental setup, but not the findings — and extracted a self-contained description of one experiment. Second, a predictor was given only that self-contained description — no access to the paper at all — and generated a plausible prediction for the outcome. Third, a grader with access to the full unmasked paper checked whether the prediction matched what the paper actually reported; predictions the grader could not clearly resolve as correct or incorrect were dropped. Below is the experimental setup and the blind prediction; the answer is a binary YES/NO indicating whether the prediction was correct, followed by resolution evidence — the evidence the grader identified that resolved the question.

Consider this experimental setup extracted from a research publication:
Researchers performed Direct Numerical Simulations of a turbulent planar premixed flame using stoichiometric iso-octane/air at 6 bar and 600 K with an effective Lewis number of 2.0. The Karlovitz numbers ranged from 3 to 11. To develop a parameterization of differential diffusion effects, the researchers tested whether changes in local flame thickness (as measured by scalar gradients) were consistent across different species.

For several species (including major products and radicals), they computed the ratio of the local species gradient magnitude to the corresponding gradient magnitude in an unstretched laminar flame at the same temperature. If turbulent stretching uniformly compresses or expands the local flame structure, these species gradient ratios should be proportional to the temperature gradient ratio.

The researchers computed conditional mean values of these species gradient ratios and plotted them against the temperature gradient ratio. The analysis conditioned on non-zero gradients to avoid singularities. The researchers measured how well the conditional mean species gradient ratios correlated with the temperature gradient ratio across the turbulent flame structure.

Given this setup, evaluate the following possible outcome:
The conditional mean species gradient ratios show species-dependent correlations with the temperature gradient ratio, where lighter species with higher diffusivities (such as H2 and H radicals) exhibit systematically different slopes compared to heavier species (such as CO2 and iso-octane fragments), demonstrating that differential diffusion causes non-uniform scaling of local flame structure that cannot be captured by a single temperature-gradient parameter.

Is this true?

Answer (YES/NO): NO